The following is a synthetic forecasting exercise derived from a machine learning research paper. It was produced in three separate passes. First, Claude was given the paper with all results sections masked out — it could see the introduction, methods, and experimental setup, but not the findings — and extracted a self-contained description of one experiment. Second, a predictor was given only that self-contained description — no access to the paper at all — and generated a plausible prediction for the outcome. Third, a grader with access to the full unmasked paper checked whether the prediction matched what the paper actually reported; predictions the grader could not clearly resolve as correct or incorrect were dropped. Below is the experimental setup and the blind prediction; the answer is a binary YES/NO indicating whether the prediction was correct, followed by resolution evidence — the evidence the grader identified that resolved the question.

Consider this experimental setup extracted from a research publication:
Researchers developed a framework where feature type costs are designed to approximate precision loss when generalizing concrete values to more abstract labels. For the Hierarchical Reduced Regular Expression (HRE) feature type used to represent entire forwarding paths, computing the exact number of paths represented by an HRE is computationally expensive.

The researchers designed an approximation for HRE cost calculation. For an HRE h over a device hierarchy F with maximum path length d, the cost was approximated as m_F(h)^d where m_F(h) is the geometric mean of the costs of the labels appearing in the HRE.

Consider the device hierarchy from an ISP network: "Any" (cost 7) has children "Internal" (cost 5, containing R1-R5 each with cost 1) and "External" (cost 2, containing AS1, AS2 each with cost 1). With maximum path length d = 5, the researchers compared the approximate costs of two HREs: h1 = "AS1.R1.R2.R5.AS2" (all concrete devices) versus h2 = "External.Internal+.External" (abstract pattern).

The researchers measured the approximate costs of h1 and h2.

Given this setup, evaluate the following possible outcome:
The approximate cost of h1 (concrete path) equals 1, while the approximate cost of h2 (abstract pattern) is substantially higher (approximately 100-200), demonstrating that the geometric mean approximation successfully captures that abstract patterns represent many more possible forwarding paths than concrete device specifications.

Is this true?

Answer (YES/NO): YES